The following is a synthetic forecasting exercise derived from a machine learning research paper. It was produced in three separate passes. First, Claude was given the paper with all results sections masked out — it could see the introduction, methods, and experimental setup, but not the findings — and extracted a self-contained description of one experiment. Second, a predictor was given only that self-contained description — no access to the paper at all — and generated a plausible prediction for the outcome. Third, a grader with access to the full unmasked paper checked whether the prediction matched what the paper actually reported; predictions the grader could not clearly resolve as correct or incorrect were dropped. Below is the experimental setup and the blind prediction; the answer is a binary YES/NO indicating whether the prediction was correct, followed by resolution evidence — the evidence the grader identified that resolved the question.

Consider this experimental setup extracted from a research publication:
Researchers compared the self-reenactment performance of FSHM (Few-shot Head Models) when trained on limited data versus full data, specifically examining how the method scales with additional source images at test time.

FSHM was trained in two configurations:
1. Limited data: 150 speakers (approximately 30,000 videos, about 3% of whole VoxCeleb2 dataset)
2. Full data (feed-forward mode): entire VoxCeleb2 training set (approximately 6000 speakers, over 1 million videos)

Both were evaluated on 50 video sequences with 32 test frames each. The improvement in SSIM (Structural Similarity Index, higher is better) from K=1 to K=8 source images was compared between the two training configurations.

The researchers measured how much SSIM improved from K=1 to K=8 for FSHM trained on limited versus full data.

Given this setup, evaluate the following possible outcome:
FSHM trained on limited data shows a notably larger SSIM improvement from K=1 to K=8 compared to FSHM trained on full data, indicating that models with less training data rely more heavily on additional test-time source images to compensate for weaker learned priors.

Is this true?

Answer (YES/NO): NO